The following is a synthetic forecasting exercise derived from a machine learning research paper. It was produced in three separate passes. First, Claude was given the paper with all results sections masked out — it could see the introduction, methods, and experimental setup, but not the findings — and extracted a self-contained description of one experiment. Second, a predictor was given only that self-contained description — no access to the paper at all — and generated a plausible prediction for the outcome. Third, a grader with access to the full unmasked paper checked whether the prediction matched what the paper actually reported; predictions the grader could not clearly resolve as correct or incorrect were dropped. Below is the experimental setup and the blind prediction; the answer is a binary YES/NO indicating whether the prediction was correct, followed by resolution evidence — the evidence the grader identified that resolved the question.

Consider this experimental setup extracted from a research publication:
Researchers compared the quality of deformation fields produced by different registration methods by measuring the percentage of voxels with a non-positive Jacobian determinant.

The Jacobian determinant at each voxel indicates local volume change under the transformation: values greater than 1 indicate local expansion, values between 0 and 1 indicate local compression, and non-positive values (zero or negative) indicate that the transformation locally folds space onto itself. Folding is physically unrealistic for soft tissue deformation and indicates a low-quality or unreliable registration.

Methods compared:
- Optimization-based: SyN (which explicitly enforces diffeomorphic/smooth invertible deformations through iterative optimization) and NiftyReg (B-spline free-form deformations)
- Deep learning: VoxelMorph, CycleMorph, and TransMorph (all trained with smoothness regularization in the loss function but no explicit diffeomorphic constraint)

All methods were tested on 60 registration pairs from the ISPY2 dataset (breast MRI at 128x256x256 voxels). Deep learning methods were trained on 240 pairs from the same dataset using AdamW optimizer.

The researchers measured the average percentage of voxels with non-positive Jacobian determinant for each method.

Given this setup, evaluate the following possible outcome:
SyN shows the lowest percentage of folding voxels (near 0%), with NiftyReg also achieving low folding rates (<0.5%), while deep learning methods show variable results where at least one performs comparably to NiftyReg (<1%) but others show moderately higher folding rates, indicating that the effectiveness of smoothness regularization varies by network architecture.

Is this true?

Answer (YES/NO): NO